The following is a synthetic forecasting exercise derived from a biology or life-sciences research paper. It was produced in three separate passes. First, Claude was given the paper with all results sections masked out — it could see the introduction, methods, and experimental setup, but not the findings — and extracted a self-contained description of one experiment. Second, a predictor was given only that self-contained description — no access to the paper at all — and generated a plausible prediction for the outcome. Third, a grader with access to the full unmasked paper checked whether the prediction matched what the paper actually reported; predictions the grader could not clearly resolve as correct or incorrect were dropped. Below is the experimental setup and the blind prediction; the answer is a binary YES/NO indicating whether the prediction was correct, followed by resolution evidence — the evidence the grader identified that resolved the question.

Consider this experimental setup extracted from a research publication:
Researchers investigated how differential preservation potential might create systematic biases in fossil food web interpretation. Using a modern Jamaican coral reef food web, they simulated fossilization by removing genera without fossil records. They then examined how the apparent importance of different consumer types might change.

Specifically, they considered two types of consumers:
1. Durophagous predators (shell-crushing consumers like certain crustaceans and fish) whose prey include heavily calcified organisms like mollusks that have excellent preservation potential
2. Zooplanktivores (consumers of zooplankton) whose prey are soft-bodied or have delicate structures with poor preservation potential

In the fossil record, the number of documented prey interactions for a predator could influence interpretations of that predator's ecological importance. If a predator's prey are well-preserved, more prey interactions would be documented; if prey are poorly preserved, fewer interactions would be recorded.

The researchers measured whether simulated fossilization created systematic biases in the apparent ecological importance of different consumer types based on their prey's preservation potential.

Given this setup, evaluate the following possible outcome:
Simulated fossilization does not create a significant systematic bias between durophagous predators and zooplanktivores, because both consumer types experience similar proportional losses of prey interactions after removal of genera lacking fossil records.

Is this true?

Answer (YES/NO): NO